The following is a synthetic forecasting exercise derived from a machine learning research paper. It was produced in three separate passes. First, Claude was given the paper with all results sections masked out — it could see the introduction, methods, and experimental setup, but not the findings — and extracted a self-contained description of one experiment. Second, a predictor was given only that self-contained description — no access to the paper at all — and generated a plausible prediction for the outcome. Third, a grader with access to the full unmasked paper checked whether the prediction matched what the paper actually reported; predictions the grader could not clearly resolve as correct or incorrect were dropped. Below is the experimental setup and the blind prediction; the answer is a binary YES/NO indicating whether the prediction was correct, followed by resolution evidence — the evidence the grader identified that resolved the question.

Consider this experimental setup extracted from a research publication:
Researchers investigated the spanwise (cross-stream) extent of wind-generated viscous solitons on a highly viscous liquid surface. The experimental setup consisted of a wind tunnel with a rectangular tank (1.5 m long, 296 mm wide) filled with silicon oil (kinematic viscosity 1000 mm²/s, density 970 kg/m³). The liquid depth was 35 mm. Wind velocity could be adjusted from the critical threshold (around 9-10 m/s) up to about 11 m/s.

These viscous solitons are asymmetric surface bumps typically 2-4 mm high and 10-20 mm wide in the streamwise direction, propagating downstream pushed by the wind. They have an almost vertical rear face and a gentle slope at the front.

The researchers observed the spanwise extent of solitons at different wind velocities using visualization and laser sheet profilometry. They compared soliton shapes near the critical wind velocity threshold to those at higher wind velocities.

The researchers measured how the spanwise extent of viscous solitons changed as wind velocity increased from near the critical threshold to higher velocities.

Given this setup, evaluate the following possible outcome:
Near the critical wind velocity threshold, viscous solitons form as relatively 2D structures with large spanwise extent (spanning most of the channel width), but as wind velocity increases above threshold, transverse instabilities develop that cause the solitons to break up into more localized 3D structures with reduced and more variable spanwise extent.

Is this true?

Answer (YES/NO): NO